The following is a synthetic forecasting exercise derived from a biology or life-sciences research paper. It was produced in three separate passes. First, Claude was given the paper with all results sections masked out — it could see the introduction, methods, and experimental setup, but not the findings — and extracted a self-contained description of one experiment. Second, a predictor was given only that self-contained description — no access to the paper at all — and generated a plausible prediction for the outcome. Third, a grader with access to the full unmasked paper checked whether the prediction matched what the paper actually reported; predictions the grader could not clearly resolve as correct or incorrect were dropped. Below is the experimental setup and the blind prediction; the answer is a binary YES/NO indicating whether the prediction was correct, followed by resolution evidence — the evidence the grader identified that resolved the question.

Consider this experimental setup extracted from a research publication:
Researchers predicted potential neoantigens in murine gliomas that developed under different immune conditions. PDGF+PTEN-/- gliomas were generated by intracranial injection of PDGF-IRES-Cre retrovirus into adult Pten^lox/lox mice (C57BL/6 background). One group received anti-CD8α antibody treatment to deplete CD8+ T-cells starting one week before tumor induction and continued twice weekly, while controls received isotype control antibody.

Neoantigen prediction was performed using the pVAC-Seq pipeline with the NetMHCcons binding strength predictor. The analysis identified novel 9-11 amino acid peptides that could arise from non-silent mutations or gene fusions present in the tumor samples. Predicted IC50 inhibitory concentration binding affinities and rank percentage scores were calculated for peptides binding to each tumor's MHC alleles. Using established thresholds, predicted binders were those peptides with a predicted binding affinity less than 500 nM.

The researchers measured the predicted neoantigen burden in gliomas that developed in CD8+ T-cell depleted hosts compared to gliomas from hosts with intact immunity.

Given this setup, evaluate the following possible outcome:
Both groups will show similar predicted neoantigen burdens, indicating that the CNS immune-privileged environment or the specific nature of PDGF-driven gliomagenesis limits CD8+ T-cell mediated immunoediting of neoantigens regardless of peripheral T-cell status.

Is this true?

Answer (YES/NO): NO